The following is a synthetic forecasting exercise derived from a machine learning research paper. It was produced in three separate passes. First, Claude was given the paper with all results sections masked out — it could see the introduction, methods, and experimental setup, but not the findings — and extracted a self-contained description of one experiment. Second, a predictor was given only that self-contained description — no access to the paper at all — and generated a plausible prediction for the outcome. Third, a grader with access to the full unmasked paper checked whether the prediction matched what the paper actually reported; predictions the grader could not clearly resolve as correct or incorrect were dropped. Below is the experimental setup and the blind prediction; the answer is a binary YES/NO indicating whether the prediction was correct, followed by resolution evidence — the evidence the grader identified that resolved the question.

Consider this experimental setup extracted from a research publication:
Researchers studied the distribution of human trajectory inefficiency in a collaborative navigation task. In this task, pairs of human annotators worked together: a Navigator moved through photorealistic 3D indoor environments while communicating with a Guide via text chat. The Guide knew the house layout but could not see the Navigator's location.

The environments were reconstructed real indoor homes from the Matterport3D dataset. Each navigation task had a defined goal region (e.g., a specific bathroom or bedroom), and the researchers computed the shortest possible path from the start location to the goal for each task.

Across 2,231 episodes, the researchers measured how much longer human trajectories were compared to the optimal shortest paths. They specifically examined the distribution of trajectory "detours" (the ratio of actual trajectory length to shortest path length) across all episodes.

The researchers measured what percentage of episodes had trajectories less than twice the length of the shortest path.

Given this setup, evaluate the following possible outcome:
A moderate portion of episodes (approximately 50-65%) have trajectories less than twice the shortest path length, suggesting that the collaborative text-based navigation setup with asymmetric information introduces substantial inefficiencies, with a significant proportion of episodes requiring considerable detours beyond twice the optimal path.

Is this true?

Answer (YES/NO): NO